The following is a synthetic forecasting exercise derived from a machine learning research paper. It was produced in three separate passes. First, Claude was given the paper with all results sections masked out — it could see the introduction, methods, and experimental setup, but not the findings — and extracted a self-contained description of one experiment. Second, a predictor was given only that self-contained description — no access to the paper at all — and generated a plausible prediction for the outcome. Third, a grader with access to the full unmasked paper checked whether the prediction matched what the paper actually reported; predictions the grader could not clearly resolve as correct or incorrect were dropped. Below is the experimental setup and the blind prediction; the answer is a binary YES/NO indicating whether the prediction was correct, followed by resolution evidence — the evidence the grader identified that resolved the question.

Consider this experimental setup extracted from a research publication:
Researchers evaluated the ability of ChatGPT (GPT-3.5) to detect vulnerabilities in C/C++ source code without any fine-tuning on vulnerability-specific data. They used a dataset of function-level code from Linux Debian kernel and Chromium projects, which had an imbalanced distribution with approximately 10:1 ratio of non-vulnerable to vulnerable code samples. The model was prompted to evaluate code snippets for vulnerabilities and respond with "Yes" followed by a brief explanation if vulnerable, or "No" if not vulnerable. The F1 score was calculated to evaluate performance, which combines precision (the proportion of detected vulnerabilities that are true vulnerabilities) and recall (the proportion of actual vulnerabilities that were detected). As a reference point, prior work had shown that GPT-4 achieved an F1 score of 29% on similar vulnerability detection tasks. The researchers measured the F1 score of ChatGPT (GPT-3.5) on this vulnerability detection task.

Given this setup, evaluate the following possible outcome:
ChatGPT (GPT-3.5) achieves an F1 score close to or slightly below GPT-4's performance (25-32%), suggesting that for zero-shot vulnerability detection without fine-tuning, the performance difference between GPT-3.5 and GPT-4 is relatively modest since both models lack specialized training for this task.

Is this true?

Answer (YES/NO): YES